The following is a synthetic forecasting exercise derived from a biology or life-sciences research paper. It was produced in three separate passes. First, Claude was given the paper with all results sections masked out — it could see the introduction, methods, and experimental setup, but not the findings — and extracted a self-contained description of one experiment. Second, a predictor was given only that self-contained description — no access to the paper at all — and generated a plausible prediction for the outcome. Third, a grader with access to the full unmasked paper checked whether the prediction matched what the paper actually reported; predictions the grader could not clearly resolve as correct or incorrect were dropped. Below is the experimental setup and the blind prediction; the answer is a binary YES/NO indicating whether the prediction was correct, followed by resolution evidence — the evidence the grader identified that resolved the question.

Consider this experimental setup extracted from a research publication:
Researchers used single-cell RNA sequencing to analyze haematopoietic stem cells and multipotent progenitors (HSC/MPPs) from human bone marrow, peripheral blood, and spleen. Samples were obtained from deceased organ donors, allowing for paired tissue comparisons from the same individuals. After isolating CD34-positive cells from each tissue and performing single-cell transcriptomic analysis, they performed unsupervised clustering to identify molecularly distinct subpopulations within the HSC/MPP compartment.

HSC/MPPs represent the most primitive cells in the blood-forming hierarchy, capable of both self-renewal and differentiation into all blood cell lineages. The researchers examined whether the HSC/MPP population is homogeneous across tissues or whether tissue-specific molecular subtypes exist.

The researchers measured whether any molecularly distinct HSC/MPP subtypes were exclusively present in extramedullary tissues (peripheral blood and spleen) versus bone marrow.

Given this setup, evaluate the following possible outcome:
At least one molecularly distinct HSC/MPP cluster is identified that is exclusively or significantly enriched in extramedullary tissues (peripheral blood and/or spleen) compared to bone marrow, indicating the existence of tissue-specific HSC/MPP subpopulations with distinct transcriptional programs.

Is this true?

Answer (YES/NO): YES